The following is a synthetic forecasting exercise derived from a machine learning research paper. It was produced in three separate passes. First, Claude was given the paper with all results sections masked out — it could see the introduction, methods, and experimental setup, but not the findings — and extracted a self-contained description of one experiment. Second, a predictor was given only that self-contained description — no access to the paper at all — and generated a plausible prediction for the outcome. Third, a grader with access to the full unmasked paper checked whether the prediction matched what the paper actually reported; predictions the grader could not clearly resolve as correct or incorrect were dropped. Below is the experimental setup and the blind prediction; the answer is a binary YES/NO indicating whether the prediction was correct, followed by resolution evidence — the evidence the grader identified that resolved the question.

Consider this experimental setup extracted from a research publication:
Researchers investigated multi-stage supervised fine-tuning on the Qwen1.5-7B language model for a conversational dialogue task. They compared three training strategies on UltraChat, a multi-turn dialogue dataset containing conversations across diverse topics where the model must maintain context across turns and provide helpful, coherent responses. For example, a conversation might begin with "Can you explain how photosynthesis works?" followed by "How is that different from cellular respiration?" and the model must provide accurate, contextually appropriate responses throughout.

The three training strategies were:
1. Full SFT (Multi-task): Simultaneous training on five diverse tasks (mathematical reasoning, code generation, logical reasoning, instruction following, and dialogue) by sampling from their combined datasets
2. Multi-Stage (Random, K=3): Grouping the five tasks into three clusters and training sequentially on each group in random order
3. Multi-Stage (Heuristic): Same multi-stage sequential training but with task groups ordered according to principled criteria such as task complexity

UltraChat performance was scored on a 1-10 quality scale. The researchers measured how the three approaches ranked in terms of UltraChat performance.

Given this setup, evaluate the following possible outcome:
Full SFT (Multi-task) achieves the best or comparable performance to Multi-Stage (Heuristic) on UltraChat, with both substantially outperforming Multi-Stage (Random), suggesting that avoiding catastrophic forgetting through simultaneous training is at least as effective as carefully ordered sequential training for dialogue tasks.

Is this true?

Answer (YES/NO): NO